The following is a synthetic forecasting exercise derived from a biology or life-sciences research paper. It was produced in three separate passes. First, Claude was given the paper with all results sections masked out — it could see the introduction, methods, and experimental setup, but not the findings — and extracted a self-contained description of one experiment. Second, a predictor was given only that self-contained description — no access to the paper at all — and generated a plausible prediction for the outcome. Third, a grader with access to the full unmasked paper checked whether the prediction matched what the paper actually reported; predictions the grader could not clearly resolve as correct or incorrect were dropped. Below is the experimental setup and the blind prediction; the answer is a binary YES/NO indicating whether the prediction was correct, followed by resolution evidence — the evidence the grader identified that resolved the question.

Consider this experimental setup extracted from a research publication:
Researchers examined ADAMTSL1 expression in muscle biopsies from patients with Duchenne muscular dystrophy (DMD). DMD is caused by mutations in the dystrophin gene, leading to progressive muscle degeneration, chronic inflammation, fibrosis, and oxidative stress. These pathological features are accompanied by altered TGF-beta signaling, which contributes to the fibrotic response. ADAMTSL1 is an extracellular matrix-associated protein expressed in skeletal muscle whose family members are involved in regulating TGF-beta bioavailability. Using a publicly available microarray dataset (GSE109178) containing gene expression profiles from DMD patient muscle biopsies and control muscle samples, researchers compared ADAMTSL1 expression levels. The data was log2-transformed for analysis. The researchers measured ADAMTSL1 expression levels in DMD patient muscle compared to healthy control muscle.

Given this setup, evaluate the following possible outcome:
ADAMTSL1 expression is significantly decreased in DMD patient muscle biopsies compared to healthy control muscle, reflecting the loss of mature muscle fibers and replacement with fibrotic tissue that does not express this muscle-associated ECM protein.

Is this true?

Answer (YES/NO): NO